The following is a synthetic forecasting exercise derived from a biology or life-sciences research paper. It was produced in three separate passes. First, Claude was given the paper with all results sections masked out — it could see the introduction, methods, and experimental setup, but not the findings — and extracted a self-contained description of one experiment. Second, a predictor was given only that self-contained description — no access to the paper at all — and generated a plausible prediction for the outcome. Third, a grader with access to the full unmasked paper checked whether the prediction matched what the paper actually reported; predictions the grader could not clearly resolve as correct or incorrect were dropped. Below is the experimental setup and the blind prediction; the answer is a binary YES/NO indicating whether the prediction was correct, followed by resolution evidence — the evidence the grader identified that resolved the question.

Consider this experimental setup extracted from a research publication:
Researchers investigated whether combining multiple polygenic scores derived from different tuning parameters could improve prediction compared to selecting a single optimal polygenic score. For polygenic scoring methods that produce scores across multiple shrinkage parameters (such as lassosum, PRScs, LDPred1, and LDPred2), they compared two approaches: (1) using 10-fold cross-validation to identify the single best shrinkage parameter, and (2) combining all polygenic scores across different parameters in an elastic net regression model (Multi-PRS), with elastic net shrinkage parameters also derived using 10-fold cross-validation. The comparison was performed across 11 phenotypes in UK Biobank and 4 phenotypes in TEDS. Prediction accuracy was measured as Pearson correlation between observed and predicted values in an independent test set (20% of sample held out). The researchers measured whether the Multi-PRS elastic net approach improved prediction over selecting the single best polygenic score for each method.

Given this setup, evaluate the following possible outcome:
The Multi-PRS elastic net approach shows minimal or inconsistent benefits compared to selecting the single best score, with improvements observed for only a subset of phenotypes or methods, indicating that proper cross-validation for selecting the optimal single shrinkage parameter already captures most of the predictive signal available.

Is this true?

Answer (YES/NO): NO